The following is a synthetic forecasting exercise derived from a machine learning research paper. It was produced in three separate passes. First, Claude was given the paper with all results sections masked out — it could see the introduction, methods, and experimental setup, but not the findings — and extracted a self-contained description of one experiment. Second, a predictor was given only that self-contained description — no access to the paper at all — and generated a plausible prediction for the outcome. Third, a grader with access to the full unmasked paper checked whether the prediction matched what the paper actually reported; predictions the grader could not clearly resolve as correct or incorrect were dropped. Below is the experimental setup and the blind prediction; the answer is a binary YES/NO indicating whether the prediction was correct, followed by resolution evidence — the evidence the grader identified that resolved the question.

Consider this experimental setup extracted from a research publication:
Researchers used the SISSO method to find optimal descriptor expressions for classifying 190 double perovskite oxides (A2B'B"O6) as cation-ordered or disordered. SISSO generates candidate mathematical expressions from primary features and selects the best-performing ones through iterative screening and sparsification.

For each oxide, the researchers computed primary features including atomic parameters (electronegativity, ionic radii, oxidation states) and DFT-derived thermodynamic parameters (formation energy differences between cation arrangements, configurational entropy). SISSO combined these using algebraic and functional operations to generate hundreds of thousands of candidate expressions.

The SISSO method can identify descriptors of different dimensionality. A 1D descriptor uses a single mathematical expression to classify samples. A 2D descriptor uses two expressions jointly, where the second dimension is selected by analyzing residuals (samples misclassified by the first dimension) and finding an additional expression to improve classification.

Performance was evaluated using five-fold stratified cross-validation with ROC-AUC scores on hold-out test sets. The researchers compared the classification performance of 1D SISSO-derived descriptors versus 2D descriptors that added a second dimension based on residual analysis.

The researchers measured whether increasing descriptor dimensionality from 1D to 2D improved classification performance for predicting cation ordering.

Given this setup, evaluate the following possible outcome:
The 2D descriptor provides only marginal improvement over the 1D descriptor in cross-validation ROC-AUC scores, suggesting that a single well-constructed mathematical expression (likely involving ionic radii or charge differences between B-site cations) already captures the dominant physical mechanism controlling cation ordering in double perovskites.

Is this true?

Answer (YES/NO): YES